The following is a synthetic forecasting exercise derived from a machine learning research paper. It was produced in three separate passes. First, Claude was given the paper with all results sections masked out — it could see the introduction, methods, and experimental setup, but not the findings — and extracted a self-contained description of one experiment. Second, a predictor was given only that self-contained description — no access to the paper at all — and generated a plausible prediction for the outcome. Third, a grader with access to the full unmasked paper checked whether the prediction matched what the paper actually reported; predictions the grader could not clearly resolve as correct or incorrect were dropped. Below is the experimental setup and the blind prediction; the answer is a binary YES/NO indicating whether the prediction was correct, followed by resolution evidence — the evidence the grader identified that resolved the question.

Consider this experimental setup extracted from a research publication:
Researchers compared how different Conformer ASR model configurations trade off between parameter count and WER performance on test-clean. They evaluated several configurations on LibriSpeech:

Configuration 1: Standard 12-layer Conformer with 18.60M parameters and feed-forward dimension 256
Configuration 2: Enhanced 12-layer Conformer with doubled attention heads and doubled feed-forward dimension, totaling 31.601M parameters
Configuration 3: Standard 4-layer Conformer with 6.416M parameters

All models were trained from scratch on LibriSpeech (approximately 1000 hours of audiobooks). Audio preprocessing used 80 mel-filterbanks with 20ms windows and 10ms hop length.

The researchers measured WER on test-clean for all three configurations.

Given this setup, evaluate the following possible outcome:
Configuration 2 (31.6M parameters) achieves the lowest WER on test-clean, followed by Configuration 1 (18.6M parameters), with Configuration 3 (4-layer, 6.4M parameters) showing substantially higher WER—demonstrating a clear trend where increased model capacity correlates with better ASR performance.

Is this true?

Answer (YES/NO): NO